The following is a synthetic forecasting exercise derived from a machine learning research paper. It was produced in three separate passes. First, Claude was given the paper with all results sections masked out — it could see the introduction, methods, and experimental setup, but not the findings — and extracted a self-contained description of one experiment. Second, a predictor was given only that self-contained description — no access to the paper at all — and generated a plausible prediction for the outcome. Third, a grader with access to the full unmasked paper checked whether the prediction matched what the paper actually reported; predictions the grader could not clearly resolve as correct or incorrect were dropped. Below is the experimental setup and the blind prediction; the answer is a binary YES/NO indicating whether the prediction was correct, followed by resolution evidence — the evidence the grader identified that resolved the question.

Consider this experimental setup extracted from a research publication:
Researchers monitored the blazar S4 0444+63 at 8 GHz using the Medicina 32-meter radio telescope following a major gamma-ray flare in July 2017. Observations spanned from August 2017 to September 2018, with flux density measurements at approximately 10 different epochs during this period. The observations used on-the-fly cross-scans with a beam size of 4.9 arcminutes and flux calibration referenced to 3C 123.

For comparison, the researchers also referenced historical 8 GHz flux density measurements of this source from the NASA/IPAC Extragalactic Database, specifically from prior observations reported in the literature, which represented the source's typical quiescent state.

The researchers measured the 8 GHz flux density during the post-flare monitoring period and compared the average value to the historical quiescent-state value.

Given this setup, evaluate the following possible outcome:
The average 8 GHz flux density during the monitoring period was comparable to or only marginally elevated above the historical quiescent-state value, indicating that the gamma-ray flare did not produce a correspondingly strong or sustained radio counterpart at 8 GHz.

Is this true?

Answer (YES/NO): NO